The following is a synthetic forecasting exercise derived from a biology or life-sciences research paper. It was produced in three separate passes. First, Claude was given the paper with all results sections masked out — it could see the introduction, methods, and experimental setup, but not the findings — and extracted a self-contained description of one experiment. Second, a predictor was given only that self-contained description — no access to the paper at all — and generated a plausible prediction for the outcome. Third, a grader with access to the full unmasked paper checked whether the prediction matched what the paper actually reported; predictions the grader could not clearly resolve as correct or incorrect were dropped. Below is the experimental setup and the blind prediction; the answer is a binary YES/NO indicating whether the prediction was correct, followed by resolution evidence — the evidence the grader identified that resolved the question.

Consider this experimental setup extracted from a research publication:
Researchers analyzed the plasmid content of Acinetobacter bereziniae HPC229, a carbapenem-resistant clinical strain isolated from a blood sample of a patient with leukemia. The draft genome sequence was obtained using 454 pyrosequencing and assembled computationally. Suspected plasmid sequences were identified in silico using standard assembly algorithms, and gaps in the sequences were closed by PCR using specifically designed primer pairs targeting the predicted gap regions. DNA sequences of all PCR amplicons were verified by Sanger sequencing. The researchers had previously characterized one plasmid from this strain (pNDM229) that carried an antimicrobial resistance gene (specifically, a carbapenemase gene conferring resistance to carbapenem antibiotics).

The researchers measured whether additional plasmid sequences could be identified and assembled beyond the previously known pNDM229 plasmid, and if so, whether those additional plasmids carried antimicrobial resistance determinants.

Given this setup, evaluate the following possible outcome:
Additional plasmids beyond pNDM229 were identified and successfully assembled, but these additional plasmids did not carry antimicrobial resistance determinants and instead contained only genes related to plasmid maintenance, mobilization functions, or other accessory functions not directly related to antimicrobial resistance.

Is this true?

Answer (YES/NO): YES